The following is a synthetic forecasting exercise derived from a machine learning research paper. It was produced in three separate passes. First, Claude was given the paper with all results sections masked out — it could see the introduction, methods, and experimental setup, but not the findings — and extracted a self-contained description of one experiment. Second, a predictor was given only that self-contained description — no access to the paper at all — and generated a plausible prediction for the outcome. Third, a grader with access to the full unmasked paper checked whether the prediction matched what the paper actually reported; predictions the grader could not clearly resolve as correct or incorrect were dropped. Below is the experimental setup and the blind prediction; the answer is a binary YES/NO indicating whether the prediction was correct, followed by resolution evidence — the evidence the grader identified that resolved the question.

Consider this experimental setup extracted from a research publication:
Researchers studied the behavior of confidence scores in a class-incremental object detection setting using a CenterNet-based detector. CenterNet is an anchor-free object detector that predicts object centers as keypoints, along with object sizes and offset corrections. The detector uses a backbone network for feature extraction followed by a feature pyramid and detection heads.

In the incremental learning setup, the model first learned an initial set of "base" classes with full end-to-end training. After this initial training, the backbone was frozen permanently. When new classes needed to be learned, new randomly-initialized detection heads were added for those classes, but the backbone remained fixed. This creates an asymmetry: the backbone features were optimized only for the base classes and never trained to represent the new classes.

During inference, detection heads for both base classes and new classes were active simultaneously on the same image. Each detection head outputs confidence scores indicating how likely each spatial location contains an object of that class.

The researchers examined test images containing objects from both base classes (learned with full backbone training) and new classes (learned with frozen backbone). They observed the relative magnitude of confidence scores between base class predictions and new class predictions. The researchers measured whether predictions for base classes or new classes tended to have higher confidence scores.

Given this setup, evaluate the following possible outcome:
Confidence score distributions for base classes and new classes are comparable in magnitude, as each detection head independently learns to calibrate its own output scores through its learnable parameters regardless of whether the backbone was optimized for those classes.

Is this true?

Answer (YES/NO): NO